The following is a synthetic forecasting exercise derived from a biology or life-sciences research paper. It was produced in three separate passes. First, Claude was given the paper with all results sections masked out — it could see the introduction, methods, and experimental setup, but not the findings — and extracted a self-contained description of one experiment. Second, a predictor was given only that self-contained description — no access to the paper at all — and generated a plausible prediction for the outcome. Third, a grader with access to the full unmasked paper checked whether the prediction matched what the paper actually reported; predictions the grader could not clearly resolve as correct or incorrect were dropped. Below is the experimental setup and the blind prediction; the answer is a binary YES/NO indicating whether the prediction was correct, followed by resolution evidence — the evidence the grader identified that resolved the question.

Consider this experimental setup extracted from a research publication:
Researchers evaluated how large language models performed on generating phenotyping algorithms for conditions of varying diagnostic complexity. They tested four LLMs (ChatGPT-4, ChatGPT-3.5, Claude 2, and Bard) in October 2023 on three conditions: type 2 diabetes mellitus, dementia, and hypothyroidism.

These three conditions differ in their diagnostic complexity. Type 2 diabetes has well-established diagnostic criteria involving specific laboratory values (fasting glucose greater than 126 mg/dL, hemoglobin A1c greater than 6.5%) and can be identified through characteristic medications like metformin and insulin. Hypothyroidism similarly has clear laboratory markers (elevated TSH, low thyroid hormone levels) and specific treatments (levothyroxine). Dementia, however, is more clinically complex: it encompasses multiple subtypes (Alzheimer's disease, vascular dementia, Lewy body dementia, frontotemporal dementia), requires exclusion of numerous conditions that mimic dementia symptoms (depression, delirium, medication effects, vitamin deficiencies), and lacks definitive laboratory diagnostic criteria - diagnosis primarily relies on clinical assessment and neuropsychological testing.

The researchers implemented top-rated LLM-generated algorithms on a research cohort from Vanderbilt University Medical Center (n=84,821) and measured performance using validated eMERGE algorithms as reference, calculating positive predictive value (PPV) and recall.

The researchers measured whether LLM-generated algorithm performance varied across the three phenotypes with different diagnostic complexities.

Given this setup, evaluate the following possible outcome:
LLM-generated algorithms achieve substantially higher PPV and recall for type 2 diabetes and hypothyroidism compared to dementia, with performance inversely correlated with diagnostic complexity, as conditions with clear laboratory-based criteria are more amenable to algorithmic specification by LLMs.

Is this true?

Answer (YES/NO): NO